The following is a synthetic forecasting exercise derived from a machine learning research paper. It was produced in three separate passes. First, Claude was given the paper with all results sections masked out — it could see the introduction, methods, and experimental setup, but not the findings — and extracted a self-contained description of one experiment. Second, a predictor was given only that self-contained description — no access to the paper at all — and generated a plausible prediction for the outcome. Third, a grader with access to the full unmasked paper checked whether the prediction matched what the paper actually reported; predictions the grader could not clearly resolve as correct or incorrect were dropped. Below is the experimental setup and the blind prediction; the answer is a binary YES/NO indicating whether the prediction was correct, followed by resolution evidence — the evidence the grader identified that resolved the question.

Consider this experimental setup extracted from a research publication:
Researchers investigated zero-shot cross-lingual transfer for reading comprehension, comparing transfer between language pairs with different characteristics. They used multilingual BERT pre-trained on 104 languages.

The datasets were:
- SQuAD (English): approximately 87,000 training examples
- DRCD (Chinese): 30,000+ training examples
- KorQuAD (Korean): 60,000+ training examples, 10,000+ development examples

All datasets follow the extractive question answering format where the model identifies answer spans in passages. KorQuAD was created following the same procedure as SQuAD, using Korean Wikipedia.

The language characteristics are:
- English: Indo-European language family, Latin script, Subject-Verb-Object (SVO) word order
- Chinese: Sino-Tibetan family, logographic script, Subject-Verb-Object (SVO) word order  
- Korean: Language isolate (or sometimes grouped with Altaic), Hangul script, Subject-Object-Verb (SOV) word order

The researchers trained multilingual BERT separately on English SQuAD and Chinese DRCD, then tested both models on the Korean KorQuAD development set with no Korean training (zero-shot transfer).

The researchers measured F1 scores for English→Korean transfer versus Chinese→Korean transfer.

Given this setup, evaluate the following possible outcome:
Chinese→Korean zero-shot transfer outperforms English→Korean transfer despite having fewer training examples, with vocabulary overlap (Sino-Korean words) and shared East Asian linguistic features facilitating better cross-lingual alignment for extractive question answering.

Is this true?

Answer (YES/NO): YES